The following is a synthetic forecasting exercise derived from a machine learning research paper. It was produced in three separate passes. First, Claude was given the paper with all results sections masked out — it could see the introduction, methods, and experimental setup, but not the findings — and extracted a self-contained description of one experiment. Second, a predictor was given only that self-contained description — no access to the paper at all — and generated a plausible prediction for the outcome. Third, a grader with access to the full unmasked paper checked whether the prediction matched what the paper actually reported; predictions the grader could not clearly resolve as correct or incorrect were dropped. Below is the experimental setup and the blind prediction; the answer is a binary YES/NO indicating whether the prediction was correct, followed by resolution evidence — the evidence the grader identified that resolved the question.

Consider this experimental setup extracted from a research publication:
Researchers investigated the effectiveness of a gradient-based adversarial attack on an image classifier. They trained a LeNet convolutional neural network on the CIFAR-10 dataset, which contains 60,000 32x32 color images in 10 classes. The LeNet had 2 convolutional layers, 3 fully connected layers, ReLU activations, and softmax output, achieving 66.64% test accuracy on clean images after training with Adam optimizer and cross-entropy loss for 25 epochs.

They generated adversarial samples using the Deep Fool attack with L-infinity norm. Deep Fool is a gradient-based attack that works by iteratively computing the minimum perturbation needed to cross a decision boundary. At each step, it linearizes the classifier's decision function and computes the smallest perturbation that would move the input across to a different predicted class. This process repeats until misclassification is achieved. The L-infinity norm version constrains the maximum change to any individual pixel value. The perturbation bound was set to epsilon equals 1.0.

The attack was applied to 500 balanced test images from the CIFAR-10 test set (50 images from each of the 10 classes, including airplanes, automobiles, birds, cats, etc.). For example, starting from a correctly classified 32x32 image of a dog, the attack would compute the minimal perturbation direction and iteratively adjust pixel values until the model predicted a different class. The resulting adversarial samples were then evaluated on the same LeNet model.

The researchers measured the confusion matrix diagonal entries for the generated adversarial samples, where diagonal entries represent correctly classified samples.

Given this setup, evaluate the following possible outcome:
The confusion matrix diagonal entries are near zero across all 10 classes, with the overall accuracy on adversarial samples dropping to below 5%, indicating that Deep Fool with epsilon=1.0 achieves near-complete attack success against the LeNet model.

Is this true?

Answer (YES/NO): YES